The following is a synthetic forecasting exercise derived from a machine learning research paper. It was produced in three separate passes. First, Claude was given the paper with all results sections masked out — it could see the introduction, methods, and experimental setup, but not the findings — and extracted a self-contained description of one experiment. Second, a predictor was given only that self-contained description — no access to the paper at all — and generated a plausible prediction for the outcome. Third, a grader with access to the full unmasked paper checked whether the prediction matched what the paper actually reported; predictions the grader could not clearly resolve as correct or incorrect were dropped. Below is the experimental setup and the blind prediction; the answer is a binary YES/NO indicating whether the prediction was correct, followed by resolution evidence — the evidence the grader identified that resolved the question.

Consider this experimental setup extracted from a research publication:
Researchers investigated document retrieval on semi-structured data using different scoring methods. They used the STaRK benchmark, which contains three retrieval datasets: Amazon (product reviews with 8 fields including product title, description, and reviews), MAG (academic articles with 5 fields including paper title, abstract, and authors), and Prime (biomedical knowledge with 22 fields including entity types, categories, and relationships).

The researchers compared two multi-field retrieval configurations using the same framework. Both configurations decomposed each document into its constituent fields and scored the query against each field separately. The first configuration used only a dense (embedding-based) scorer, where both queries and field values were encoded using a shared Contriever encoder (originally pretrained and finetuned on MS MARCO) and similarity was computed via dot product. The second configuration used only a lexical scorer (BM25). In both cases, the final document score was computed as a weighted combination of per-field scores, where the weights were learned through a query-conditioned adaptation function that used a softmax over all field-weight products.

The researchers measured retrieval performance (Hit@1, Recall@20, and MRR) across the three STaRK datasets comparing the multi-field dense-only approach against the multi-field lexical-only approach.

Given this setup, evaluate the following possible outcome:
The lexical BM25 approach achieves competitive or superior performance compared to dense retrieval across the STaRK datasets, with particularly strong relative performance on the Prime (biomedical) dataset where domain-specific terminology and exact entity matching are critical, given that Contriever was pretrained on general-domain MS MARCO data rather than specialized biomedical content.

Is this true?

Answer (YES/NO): NO